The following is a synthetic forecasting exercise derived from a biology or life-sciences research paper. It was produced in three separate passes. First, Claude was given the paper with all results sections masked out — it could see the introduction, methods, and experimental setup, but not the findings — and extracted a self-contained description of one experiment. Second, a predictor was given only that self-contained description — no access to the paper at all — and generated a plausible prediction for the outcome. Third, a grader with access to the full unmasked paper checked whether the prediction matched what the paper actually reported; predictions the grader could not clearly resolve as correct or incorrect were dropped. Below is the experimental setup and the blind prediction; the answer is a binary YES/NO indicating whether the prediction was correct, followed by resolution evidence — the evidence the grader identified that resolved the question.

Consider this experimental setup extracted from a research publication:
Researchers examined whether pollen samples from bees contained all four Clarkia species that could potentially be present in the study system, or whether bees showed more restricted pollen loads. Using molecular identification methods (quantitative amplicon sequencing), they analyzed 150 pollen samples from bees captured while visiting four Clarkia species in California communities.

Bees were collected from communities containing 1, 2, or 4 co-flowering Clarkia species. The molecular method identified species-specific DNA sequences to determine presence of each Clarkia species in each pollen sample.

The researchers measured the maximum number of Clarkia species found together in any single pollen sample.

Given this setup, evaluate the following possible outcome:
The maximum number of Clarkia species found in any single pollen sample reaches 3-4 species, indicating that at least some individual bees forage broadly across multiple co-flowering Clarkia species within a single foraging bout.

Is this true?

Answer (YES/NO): NO